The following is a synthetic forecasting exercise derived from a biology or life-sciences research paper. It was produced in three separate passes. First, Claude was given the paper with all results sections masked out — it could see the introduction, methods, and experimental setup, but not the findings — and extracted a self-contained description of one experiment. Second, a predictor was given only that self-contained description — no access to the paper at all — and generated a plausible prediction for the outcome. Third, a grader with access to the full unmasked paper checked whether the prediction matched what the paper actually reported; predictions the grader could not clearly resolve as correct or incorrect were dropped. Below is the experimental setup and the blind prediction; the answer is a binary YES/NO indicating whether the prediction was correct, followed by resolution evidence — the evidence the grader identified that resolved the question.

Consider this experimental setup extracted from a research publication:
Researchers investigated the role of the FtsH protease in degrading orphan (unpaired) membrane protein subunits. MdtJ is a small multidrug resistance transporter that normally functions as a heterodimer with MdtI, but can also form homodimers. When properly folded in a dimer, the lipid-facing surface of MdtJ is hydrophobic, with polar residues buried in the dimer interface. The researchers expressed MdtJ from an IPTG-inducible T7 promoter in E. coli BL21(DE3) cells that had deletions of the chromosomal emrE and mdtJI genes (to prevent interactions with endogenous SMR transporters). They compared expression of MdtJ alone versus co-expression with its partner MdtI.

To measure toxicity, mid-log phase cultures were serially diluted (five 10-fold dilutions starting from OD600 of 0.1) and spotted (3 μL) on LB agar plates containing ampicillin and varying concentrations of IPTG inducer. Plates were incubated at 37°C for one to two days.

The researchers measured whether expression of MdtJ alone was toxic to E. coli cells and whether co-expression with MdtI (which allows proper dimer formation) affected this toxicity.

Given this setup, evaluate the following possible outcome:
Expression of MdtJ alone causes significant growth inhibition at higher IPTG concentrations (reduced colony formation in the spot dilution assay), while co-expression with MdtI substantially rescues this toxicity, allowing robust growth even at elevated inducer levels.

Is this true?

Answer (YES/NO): YES